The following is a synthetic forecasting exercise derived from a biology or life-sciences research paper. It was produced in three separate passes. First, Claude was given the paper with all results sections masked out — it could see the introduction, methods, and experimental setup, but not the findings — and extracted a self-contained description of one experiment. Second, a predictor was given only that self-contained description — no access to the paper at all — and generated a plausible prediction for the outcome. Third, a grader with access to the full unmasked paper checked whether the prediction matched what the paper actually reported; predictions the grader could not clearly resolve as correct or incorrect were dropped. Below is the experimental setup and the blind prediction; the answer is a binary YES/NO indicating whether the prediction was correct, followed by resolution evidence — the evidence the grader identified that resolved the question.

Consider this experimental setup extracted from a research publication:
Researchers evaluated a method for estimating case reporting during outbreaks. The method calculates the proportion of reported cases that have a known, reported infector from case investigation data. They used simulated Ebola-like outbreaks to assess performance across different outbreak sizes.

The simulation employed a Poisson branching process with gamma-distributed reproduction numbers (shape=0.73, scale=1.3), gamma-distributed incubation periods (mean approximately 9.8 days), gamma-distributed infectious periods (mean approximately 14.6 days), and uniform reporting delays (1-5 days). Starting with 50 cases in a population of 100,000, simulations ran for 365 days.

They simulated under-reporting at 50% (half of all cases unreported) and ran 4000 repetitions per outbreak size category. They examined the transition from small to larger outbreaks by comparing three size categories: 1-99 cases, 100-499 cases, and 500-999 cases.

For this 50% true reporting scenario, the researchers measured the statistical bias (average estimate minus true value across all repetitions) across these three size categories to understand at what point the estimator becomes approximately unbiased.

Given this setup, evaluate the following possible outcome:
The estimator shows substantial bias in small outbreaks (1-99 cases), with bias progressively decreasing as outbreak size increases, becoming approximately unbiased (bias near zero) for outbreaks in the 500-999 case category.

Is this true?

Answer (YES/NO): NO